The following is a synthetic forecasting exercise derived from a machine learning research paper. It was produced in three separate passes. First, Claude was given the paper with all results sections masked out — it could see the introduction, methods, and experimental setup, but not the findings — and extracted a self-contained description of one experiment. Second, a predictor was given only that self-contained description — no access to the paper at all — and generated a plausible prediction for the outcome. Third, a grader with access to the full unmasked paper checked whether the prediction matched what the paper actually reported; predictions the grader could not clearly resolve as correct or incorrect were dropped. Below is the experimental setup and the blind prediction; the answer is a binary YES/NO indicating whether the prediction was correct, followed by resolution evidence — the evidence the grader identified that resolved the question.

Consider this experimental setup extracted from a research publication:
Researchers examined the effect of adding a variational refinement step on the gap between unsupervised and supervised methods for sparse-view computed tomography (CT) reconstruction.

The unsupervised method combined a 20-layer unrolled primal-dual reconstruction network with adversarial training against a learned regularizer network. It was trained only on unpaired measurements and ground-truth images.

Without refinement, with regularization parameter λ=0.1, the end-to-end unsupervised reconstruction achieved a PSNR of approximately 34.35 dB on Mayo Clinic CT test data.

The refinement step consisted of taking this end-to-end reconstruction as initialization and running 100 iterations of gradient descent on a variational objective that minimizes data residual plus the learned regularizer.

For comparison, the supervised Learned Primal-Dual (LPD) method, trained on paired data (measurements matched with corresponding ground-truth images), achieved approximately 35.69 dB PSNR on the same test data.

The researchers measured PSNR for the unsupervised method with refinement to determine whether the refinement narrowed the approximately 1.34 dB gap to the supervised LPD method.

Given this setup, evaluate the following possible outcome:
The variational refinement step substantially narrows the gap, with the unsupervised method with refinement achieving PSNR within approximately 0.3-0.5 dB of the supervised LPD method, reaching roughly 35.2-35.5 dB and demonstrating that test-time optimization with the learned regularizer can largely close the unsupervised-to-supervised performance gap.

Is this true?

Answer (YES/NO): NO